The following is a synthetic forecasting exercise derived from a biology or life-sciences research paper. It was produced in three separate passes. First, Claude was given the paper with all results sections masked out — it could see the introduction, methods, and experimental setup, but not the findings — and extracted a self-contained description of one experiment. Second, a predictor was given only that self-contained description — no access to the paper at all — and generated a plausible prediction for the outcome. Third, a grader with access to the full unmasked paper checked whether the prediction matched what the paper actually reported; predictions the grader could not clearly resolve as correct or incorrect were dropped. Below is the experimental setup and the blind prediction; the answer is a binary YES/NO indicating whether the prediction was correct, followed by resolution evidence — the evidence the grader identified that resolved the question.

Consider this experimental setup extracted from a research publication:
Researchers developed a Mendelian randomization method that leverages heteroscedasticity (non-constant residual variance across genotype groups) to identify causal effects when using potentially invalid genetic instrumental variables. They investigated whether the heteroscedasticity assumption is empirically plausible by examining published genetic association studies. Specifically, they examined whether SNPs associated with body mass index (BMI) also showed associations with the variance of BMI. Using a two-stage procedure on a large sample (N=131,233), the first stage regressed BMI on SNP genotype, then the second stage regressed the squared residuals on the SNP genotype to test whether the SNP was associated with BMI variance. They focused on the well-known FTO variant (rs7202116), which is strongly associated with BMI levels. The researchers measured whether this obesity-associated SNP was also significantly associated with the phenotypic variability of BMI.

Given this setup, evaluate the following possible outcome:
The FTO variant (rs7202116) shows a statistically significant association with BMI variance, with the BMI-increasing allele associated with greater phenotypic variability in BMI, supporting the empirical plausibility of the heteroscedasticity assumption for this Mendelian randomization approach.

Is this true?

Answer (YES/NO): NO